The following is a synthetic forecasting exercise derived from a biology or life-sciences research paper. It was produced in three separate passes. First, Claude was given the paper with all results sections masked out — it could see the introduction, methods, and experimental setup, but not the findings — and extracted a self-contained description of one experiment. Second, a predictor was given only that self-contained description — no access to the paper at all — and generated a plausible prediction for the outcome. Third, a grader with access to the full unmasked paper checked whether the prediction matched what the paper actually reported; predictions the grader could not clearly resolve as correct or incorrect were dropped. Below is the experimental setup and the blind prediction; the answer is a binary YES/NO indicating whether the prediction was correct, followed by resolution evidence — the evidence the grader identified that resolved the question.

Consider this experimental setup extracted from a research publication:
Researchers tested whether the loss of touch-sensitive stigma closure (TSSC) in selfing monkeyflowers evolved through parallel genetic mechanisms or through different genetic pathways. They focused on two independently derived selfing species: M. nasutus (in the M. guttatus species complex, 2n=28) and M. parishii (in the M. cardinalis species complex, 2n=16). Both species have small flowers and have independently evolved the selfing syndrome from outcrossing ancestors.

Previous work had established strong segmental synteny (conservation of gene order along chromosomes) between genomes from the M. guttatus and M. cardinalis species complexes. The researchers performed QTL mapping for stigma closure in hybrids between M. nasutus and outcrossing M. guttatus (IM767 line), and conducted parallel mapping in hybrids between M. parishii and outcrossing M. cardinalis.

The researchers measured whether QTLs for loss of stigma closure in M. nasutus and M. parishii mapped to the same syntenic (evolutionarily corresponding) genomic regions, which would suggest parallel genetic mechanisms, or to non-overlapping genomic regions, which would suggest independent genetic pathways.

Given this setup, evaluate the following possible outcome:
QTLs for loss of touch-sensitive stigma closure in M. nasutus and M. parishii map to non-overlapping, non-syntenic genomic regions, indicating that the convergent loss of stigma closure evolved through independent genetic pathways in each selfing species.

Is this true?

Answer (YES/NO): YES